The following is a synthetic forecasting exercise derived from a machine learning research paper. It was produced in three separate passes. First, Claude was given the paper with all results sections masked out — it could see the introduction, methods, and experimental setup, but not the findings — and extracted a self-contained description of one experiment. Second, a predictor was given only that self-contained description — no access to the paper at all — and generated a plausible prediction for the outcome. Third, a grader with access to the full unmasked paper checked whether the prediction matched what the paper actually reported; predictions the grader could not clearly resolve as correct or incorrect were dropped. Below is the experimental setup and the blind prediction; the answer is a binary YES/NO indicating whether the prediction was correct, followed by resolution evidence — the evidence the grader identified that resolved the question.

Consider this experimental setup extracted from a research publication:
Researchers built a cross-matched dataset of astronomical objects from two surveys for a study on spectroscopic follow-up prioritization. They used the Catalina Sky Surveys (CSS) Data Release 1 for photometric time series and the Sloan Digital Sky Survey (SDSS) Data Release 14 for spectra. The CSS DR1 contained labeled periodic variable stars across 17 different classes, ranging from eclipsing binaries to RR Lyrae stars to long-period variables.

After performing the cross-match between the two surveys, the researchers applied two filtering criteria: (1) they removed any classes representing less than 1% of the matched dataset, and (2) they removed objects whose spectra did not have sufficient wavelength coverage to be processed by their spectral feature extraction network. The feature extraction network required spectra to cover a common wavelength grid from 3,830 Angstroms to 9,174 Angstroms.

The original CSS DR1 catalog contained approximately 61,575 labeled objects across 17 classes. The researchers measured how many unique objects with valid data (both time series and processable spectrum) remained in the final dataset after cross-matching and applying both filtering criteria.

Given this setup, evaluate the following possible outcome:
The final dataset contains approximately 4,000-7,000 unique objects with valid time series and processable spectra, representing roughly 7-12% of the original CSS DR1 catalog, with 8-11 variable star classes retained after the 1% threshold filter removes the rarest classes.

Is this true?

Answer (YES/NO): NO